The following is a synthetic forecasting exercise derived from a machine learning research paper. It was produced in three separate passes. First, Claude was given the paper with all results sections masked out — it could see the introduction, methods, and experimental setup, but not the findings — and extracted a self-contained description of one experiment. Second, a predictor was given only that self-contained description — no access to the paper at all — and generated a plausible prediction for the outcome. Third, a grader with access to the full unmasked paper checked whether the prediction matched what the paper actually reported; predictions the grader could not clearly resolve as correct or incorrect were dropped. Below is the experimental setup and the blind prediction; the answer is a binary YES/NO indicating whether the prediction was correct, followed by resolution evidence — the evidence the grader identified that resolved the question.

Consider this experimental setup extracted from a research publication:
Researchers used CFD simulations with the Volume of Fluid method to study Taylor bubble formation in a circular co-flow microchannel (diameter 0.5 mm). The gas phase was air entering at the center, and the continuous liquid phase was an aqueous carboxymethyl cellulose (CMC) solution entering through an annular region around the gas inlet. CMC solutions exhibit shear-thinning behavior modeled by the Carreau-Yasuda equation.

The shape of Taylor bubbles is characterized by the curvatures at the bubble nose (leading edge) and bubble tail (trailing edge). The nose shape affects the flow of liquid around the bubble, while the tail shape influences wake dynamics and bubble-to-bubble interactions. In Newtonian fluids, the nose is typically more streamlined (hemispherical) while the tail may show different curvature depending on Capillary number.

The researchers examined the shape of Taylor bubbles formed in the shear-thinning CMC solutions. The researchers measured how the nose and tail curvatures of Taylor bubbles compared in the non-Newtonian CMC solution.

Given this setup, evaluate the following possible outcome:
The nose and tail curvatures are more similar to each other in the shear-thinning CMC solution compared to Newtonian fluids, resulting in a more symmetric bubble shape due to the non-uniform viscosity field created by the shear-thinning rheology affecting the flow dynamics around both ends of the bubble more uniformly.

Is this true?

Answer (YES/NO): NO